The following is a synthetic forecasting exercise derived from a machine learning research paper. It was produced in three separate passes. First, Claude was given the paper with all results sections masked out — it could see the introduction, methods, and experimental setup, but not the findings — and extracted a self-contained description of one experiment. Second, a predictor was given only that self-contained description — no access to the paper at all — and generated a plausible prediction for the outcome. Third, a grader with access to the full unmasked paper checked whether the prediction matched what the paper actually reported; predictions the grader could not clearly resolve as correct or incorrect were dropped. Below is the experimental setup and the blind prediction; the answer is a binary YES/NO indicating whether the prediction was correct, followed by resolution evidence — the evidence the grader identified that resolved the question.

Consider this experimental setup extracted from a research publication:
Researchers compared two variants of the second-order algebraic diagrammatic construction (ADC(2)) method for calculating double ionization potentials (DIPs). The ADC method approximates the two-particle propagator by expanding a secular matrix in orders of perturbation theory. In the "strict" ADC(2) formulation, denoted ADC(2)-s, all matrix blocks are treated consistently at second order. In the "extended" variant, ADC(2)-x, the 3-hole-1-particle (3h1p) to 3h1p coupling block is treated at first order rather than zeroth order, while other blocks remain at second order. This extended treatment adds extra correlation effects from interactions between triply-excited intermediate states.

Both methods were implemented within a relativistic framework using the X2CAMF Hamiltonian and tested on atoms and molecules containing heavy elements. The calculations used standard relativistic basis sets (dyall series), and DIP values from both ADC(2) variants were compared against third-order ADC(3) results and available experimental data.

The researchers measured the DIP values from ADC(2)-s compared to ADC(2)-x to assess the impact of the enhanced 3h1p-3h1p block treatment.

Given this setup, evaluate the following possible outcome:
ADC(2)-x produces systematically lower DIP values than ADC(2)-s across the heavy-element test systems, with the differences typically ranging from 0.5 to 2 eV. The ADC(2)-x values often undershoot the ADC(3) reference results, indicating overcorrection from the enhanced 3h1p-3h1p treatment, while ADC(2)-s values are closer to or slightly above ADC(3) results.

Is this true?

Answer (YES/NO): NO